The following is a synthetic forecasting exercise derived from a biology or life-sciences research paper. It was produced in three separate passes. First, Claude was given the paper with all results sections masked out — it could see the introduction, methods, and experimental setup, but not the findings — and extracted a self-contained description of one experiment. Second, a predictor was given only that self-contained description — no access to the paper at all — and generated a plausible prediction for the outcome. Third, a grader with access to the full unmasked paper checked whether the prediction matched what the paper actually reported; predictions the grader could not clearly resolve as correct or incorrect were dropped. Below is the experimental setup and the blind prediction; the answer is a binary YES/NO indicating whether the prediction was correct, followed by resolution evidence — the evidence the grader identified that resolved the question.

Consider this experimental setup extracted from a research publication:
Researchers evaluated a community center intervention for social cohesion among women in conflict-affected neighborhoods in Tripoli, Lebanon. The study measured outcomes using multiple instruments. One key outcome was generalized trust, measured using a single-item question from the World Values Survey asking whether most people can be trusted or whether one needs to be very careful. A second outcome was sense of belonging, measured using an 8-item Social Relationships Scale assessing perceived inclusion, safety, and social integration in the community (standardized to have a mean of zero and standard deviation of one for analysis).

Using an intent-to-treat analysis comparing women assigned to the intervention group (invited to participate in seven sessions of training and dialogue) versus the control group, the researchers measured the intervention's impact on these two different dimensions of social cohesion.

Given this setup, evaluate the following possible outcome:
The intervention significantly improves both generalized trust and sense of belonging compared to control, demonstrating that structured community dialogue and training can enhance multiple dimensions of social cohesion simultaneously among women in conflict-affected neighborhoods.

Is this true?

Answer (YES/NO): NO